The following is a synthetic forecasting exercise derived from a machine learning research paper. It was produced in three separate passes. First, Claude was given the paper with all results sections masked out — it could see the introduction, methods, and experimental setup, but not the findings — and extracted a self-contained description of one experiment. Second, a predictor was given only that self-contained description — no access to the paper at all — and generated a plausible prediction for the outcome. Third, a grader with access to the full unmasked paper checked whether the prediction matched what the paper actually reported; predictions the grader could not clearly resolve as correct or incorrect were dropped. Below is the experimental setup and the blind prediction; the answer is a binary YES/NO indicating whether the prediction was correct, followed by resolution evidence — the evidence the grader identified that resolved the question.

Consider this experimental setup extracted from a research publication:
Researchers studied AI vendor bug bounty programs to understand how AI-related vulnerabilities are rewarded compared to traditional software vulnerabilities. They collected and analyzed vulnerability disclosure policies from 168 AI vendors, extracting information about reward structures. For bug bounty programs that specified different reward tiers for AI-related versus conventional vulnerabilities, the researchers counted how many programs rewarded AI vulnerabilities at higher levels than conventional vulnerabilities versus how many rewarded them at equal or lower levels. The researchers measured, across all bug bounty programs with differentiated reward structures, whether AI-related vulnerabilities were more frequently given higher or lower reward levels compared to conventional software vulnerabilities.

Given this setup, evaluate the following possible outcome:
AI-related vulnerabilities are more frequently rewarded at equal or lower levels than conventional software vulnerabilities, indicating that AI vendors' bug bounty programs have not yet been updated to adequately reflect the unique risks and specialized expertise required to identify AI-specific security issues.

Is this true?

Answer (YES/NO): NO